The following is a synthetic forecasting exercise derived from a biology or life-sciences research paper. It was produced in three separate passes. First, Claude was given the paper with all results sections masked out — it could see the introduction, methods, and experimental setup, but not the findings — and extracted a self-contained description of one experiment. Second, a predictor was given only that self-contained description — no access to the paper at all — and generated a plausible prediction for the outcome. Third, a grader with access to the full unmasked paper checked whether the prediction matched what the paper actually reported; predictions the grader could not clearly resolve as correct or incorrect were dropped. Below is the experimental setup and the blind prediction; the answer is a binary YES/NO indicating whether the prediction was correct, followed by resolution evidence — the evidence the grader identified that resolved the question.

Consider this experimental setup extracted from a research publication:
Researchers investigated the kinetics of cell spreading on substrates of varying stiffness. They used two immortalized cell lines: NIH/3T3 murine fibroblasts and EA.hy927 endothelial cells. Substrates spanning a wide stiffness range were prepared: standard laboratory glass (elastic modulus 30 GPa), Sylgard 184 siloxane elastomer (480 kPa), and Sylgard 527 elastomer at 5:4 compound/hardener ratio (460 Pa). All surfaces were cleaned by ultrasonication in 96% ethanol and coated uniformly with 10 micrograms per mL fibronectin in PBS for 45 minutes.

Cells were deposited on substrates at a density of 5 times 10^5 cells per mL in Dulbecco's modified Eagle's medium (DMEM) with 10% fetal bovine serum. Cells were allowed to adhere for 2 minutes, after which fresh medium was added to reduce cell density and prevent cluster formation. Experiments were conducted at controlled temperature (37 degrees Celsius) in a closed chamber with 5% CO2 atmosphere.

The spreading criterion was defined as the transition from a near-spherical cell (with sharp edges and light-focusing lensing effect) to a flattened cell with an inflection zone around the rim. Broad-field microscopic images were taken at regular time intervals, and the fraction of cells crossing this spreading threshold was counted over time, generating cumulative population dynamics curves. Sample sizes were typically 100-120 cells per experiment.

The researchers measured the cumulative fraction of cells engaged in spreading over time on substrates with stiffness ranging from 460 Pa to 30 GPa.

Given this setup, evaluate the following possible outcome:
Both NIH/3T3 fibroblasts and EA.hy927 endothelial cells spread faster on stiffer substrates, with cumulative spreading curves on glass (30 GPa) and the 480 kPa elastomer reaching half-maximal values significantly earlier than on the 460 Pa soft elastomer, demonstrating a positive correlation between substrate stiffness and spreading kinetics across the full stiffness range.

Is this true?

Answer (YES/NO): NO